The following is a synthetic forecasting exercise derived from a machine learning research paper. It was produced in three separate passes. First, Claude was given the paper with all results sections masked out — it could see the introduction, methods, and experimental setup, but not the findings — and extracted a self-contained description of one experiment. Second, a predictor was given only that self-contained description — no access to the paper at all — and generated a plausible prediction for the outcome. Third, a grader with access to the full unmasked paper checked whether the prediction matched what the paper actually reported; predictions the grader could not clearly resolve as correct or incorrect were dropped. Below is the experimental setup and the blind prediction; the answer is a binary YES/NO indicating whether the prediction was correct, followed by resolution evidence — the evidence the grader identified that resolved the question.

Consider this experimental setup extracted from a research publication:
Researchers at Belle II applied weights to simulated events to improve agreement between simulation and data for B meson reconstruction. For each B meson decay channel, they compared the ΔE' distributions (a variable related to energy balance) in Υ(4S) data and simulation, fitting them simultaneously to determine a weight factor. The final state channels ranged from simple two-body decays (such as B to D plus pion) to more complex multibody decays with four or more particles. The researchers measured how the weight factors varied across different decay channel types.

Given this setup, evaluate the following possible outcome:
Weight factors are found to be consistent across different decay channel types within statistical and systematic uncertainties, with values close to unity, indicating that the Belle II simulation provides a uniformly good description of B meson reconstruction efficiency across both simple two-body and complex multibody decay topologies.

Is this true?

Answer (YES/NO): NO